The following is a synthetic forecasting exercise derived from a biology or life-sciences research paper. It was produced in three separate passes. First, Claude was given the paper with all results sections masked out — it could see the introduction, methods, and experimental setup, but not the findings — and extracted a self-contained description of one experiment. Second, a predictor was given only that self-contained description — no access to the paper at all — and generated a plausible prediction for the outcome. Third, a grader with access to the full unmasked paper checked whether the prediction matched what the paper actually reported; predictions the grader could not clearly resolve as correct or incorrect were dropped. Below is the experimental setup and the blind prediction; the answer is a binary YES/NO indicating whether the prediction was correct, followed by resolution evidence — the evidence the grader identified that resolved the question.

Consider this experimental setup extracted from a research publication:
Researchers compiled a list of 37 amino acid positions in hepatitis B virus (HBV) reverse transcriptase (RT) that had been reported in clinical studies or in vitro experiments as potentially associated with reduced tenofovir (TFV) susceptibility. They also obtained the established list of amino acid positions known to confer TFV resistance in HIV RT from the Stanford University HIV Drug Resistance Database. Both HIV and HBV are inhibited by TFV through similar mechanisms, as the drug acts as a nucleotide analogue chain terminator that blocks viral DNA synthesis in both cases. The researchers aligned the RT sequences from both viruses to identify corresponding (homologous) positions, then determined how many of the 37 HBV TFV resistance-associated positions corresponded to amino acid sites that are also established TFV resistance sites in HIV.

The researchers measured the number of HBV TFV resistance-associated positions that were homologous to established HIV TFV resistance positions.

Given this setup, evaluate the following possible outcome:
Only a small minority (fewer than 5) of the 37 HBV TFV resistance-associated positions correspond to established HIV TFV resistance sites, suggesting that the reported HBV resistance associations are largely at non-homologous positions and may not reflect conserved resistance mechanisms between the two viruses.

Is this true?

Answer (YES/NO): YES